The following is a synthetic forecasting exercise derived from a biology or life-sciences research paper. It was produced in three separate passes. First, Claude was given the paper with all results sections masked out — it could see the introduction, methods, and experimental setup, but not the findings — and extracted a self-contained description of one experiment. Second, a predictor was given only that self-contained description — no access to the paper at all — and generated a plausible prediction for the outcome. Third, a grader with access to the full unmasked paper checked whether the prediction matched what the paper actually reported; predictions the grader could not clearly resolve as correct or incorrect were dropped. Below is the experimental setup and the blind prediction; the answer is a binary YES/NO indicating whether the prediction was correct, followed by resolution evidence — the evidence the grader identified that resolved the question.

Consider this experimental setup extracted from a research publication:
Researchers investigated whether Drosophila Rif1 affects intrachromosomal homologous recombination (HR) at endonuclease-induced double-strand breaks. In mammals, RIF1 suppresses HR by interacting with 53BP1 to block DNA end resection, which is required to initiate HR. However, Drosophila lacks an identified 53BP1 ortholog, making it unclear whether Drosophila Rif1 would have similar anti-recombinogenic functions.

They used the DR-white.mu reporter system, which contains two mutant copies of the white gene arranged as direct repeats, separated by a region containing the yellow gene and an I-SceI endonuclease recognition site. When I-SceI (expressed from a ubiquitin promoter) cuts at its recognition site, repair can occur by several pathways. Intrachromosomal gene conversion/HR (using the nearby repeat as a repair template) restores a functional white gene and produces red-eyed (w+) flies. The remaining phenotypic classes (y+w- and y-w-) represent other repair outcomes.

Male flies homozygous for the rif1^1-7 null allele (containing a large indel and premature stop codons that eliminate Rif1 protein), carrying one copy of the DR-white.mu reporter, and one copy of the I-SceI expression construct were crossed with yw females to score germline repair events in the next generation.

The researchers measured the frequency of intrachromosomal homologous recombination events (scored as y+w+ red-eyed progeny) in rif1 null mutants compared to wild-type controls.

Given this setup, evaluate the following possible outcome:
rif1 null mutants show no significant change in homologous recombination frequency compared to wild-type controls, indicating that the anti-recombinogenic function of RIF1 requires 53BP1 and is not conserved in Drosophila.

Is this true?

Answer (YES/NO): NO